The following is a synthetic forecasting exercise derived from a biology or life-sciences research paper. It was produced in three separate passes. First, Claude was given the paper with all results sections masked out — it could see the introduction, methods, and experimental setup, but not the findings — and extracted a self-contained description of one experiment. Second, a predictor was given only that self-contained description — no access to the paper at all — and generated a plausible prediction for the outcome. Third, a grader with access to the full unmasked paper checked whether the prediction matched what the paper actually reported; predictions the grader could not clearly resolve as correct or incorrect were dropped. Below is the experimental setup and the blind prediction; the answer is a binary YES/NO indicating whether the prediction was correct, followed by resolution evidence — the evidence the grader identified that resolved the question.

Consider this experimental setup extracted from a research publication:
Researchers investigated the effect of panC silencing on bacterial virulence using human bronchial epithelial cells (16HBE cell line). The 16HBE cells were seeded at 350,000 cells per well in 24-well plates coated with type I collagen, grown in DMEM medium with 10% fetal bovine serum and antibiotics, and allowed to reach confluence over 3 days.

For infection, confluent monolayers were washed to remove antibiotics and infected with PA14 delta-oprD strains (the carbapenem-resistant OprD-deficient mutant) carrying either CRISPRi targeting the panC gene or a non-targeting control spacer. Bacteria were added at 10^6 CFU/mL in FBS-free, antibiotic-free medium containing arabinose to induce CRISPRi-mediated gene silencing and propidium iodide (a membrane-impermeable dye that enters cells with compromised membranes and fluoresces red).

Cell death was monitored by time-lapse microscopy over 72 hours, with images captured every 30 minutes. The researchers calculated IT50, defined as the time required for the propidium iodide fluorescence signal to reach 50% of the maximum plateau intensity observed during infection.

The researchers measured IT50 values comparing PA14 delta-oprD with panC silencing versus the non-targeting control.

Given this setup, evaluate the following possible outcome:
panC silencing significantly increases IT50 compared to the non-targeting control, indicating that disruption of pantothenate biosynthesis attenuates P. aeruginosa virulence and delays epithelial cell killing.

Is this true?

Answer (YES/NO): YES